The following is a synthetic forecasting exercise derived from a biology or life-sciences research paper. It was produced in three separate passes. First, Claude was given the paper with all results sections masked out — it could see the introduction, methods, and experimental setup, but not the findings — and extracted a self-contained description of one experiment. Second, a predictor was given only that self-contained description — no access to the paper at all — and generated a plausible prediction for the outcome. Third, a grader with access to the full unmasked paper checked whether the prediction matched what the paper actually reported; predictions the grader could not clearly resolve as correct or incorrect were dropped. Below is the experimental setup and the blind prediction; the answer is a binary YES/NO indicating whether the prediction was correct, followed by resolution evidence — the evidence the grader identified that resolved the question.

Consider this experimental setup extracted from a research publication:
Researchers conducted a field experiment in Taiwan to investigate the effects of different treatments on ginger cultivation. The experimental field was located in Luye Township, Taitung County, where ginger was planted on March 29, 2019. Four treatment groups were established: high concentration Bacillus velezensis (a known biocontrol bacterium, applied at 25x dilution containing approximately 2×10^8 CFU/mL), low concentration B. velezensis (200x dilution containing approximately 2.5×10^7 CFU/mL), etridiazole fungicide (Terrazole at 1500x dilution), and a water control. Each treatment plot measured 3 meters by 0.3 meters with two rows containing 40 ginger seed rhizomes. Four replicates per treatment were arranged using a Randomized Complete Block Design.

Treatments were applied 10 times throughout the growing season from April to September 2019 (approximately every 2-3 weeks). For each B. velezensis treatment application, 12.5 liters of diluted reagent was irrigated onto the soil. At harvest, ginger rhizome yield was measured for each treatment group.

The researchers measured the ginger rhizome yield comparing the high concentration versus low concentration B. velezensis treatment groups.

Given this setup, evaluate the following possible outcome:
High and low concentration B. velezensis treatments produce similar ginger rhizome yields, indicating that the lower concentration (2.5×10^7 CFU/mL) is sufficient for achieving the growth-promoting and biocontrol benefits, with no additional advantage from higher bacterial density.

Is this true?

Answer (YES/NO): NO